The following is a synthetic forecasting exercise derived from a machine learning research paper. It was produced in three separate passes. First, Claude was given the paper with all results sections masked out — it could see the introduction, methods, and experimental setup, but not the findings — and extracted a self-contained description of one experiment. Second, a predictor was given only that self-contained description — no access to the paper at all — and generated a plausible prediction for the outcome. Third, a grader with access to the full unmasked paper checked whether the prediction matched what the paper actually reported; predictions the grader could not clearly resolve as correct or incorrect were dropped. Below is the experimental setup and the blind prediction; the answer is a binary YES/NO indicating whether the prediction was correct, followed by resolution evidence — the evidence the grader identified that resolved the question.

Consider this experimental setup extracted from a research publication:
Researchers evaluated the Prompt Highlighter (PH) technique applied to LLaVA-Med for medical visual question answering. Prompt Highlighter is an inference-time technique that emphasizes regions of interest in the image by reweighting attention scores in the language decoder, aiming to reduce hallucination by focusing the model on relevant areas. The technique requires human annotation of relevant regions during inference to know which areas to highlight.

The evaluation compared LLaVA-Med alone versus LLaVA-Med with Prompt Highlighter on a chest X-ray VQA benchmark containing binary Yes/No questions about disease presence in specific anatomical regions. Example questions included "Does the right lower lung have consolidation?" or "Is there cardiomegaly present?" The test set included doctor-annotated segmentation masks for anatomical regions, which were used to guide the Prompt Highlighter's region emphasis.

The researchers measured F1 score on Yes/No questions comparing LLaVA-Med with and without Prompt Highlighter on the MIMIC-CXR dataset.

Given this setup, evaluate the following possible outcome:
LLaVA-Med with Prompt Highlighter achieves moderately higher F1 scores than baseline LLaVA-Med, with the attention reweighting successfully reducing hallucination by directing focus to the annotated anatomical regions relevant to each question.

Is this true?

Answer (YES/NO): YES